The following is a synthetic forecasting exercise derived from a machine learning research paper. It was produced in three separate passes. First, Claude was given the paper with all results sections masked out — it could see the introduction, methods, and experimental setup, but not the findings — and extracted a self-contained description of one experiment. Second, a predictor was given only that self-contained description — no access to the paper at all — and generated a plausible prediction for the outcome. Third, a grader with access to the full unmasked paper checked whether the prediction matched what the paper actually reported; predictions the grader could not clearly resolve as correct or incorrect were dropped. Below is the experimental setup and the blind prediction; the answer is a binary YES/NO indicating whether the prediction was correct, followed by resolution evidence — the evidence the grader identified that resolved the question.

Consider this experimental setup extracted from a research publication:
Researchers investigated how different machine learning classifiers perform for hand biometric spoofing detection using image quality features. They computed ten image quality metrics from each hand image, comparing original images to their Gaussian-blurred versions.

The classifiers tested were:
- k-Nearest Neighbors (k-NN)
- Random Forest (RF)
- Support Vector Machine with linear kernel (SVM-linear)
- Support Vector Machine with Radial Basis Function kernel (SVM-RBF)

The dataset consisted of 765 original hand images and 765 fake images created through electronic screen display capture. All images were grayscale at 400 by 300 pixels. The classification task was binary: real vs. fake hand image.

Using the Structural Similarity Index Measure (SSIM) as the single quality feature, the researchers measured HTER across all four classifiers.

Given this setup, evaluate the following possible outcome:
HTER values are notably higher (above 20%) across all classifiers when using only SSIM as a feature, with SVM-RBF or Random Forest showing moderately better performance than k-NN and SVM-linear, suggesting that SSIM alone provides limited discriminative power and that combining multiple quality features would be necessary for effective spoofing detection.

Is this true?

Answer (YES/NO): NO